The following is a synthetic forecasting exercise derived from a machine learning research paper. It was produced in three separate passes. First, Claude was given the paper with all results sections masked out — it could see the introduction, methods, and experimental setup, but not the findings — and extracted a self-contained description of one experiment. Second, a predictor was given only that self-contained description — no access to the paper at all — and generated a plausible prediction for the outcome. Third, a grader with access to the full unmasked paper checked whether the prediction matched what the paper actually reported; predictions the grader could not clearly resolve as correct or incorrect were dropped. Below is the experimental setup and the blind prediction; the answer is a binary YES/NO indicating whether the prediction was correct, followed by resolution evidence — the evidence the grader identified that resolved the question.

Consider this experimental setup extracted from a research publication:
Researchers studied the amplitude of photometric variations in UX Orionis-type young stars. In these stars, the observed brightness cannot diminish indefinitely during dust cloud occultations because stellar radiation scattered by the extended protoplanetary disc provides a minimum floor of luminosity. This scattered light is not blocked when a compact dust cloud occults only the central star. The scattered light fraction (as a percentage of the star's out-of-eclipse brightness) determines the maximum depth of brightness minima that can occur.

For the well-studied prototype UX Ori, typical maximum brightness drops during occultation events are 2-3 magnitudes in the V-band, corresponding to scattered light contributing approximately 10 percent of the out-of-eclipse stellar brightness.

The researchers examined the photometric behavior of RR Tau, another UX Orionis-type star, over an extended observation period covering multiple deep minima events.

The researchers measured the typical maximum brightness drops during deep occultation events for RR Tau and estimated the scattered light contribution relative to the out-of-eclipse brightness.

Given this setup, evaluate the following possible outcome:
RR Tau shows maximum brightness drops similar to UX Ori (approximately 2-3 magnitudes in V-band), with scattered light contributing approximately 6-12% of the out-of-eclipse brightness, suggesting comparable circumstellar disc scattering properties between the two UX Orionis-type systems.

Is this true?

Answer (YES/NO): NO